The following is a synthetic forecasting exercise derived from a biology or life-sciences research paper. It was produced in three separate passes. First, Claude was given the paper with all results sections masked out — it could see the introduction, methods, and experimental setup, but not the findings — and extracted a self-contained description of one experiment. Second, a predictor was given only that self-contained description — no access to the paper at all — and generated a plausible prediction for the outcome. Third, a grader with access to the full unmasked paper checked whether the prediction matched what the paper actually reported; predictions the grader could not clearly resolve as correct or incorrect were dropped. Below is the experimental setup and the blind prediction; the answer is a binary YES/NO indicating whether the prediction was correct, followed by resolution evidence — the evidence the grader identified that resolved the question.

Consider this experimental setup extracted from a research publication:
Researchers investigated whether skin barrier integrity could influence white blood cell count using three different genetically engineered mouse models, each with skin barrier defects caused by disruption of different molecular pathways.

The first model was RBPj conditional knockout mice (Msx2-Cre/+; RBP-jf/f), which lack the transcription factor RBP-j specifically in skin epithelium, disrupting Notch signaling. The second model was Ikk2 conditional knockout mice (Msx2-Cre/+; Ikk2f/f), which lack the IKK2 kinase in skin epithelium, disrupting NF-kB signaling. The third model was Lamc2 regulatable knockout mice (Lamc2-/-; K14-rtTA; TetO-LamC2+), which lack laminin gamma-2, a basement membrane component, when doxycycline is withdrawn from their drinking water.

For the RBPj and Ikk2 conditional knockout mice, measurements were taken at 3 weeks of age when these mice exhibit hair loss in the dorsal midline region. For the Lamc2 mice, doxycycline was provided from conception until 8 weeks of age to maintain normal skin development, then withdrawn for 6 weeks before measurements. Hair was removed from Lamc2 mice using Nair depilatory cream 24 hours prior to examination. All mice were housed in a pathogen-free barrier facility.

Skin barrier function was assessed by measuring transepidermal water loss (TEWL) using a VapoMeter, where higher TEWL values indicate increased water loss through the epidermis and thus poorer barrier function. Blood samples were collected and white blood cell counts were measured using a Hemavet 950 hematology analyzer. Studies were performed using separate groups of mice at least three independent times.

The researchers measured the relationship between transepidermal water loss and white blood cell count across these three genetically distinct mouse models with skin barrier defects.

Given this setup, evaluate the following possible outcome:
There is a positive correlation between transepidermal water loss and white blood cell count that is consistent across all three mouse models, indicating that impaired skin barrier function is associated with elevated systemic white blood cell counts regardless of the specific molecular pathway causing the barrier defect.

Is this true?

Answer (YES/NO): YES